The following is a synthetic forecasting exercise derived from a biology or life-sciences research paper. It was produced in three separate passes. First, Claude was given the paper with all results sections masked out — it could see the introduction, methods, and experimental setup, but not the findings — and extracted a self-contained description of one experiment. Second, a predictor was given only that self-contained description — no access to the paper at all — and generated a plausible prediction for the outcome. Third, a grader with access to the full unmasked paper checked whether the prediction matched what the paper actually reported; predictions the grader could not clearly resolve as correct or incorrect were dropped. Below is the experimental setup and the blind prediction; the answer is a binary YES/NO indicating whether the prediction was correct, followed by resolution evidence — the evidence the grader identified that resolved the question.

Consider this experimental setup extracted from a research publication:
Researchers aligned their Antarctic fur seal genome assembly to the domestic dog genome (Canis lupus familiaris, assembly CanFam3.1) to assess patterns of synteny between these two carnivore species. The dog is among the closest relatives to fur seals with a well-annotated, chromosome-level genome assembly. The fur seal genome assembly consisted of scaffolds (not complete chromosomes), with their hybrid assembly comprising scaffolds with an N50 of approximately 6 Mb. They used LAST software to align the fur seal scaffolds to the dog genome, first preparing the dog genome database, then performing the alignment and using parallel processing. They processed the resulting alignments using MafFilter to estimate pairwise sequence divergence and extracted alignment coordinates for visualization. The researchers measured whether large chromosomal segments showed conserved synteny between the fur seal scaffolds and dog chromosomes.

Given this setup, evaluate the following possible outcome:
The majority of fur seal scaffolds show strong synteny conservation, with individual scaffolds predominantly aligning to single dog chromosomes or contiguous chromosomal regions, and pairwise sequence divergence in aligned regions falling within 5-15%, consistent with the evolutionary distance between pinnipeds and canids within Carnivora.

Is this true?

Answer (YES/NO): YES